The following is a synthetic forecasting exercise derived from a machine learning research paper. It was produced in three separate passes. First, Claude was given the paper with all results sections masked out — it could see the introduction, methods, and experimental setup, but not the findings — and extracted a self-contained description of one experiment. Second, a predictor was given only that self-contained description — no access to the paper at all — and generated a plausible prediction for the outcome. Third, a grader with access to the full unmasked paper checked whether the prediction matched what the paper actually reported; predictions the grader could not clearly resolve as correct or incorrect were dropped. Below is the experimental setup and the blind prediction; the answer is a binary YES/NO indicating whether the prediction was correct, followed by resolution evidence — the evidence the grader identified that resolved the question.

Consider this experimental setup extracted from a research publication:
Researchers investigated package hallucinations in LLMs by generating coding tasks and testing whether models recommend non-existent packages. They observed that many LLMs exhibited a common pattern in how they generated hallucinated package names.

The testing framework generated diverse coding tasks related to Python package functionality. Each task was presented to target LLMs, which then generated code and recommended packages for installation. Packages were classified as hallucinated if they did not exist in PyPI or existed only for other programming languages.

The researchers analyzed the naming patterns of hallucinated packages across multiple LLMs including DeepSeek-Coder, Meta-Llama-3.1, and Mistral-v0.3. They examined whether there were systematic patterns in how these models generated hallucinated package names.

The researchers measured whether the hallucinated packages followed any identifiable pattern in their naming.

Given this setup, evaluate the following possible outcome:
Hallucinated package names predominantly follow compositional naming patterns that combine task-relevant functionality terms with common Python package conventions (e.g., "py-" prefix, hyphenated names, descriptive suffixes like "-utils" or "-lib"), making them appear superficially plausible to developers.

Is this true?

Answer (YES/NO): NO